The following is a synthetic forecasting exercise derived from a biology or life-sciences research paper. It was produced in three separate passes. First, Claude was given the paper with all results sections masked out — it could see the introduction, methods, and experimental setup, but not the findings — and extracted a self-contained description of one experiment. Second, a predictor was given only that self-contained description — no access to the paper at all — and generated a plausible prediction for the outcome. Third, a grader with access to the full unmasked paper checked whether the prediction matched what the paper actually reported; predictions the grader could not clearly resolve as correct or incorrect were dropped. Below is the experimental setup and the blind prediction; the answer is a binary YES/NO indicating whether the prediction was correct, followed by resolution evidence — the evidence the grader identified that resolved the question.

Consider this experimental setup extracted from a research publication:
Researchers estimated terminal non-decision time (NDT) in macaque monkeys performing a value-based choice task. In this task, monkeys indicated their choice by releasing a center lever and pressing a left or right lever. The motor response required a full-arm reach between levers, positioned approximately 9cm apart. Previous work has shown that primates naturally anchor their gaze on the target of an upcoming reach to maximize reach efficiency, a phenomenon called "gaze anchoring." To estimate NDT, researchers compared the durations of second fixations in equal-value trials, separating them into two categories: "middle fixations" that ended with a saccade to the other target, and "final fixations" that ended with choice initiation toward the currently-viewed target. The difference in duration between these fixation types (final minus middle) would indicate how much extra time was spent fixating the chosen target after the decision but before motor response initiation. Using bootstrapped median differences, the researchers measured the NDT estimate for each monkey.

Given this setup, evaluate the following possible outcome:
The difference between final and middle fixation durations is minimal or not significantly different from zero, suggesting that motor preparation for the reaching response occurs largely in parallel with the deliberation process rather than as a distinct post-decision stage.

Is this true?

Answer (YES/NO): NO